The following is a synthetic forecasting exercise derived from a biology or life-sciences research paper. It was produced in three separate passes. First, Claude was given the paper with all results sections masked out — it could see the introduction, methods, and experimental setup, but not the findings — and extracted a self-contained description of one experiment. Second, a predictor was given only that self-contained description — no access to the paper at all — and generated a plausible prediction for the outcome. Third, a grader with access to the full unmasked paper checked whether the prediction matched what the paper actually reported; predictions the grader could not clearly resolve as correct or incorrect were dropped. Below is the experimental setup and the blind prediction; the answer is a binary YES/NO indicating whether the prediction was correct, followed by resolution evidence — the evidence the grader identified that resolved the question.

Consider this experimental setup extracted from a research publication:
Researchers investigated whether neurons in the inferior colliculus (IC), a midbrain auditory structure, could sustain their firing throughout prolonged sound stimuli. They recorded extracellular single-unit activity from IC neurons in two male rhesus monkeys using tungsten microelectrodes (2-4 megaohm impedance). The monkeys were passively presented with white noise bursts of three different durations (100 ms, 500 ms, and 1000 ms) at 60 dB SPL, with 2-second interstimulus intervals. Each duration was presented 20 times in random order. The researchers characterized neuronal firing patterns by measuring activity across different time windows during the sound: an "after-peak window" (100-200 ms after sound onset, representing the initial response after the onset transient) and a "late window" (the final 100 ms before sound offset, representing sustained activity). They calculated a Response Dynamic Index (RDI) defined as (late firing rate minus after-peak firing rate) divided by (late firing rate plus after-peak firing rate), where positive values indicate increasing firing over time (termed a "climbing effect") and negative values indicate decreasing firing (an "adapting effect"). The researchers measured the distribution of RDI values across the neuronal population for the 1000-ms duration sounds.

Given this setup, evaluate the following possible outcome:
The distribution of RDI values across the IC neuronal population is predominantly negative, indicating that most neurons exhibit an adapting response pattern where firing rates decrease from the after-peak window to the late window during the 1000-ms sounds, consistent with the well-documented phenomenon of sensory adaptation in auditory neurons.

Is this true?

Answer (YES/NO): NO